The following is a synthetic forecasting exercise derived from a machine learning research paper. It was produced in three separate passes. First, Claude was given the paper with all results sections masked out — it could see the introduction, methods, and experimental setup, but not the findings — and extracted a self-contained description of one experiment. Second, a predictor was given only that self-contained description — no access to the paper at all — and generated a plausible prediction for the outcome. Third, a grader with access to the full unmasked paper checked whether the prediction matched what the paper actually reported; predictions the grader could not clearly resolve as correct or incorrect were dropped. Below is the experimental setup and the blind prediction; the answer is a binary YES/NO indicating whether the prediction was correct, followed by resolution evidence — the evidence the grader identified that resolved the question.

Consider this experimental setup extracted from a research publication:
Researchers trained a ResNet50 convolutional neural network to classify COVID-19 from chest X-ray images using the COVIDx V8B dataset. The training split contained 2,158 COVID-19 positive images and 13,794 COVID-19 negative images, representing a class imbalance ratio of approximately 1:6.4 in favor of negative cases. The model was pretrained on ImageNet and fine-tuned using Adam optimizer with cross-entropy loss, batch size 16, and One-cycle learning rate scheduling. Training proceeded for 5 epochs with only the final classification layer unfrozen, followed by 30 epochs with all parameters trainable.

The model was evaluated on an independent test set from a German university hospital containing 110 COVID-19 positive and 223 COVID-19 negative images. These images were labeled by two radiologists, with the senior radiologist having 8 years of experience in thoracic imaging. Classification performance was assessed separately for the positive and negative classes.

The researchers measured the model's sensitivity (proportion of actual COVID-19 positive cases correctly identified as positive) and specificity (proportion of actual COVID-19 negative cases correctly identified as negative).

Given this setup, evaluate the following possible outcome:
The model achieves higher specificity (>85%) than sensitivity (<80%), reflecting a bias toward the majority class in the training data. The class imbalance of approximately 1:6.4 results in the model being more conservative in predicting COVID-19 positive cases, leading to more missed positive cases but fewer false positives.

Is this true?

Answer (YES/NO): YES